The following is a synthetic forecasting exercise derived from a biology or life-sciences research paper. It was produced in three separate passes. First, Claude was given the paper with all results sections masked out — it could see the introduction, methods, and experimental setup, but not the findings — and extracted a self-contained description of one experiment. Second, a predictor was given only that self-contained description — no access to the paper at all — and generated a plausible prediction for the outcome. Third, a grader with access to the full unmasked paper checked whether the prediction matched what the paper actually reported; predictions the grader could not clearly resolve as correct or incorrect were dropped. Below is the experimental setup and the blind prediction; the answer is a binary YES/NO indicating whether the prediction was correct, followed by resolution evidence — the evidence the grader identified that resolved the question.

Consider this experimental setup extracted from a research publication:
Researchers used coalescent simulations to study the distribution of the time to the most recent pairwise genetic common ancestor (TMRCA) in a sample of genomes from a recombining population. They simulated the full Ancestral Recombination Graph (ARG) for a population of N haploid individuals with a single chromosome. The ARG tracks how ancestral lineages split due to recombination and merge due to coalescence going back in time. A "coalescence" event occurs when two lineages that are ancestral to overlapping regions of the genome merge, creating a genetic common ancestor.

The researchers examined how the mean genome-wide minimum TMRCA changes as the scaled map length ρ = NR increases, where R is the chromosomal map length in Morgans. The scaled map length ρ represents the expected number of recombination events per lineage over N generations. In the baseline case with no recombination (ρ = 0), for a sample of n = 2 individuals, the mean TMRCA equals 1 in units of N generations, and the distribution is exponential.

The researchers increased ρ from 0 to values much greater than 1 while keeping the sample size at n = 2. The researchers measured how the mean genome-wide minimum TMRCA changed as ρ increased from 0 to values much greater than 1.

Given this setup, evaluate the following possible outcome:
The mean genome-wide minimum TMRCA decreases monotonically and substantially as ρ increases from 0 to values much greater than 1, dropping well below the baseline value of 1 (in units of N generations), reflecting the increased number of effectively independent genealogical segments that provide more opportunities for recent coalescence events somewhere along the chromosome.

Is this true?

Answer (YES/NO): YES